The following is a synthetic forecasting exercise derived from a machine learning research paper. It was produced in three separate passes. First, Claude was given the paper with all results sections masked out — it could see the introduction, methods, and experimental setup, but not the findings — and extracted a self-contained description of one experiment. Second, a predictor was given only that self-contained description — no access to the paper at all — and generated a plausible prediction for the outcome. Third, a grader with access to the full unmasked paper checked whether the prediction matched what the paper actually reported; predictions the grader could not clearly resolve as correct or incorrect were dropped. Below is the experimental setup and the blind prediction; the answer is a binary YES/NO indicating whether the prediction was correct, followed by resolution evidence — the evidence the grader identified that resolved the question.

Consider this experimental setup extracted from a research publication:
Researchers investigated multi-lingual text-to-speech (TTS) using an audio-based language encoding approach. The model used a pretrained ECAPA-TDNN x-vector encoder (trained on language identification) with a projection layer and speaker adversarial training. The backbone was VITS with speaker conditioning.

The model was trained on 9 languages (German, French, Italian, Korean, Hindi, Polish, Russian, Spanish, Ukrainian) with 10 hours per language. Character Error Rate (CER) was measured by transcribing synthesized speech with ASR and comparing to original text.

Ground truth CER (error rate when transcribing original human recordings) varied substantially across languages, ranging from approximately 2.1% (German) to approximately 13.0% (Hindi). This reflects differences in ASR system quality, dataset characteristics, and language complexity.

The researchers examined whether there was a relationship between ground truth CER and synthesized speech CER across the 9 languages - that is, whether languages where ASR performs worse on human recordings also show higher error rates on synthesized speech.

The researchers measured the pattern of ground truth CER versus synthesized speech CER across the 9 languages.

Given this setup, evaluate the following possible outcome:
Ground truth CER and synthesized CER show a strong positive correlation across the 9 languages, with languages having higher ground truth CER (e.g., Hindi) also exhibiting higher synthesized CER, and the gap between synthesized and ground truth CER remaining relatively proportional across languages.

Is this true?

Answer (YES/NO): NO